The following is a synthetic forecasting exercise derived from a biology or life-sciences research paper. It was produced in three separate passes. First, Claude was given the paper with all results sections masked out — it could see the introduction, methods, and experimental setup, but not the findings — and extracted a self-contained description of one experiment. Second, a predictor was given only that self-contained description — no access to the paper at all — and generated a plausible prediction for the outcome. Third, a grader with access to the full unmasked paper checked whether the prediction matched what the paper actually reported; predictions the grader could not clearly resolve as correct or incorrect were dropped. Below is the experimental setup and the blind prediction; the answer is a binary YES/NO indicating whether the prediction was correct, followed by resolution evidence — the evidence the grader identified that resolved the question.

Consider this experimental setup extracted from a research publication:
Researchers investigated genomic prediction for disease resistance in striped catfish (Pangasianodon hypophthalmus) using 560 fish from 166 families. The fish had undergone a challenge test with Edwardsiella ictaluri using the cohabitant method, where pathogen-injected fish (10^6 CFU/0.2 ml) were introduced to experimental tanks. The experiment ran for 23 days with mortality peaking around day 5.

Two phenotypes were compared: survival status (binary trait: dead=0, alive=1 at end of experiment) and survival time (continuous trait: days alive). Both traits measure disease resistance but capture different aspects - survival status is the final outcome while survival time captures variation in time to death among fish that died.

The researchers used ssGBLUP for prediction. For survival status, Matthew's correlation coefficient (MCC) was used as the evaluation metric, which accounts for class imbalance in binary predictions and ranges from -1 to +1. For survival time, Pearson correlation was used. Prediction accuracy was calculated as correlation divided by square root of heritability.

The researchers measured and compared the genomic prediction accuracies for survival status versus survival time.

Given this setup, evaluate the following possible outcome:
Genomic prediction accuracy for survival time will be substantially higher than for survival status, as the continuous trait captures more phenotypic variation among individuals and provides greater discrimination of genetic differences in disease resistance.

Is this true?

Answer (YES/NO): NO